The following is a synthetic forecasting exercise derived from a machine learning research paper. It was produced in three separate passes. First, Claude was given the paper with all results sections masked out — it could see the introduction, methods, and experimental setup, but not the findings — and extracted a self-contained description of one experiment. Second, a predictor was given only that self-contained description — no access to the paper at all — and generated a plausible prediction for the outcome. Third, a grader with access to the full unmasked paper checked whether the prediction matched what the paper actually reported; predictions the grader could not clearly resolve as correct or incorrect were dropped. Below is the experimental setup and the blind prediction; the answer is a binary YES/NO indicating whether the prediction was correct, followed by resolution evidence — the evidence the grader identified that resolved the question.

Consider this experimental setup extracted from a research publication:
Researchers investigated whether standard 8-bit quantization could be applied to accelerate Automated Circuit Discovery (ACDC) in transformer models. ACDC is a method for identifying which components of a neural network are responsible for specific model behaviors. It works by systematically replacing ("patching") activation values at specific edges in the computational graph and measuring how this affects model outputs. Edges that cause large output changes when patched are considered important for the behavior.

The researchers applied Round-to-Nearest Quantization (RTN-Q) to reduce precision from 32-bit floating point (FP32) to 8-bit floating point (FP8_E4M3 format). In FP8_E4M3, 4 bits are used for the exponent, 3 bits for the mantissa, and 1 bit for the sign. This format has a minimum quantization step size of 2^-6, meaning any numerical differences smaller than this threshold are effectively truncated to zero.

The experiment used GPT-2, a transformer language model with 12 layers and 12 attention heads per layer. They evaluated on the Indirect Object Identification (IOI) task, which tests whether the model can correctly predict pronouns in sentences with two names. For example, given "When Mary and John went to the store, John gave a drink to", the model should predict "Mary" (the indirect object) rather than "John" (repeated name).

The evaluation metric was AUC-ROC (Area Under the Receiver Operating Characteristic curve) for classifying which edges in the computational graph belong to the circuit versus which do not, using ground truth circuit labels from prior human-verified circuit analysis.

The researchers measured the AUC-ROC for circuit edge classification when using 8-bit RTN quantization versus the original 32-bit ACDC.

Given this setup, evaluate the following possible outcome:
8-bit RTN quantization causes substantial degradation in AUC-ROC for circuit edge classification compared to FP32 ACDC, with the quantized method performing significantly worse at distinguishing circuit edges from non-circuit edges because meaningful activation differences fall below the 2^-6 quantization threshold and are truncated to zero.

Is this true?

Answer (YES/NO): YES